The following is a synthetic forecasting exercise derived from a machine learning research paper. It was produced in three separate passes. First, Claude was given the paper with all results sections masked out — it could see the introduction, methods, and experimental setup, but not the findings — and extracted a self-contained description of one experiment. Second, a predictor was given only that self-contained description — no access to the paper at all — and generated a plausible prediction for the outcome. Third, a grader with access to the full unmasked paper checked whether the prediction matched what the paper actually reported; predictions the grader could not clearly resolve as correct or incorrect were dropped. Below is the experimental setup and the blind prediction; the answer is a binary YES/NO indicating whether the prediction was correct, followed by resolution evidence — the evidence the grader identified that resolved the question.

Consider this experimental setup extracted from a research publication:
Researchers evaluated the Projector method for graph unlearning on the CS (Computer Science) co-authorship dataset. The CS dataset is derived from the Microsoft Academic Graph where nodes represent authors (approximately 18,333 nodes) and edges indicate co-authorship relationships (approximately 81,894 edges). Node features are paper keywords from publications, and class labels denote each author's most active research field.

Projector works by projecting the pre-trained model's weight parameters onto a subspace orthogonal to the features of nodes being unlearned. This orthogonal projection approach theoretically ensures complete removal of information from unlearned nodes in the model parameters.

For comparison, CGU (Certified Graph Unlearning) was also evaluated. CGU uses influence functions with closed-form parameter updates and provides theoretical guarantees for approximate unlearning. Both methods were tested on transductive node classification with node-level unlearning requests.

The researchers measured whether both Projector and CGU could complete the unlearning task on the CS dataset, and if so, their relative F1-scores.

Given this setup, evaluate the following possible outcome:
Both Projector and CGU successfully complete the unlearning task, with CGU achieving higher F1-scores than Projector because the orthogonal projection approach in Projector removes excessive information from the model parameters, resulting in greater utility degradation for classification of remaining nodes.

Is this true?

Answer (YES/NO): NO